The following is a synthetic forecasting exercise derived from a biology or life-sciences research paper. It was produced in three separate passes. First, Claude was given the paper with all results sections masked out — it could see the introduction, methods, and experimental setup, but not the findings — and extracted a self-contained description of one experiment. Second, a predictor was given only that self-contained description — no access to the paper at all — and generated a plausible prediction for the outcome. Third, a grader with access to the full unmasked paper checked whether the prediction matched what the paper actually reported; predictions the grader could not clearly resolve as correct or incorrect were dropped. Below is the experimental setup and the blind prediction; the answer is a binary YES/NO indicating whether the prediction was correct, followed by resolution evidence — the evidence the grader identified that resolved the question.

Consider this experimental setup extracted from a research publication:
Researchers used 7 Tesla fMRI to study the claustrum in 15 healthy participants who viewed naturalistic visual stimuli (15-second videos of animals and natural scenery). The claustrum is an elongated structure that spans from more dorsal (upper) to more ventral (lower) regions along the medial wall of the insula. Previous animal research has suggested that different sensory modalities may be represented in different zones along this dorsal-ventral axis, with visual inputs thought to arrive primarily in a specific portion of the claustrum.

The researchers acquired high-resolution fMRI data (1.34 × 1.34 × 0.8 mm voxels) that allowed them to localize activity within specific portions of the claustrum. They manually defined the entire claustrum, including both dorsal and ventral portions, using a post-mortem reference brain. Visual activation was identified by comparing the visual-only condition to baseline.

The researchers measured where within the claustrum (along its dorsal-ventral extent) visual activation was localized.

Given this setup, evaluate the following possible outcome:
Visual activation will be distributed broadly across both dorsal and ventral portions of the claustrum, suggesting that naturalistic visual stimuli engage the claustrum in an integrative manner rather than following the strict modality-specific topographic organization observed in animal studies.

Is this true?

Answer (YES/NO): NO